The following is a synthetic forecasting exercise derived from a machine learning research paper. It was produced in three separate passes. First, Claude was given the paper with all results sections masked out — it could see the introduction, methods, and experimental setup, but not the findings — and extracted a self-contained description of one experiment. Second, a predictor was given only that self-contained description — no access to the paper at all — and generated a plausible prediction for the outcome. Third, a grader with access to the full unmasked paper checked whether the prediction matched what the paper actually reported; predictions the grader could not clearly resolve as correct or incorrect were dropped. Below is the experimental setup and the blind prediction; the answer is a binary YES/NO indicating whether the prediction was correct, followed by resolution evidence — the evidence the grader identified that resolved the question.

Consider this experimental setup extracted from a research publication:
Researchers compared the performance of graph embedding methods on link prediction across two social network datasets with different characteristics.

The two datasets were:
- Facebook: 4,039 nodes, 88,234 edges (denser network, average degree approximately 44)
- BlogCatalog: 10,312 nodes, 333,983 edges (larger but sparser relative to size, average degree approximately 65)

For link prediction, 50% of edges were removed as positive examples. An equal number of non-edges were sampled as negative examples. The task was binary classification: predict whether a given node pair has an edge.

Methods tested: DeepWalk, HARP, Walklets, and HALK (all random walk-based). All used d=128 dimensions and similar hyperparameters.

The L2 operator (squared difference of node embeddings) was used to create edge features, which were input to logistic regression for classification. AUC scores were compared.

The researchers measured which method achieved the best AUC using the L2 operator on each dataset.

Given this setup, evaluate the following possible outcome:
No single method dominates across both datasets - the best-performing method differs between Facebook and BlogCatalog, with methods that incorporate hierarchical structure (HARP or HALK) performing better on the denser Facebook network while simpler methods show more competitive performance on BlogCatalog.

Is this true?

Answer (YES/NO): NO